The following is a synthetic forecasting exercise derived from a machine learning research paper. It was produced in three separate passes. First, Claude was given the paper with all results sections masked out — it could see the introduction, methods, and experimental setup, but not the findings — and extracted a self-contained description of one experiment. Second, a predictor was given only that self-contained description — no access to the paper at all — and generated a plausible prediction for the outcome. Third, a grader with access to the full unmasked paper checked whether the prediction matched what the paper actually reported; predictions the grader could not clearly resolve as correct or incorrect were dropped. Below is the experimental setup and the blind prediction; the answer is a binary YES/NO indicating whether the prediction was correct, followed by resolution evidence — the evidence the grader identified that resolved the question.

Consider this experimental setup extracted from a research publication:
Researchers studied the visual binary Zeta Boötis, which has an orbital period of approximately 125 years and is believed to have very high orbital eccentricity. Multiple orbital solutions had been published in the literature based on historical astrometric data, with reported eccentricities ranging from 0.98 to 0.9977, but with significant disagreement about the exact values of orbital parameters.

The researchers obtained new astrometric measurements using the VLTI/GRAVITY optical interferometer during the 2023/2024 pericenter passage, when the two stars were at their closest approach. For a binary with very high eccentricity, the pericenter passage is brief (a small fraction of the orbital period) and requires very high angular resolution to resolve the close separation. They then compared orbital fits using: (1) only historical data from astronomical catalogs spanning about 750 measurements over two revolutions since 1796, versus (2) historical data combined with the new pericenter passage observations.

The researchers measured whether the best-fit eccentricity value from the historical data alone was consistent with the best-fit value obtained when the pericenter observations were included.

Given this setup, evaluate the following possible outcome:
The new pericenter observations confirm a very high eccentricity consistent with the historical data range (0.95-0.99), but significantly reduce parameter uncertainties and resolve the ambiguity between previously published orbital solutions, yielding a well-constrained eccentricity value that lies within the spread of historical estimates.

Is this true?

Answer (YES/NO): NO